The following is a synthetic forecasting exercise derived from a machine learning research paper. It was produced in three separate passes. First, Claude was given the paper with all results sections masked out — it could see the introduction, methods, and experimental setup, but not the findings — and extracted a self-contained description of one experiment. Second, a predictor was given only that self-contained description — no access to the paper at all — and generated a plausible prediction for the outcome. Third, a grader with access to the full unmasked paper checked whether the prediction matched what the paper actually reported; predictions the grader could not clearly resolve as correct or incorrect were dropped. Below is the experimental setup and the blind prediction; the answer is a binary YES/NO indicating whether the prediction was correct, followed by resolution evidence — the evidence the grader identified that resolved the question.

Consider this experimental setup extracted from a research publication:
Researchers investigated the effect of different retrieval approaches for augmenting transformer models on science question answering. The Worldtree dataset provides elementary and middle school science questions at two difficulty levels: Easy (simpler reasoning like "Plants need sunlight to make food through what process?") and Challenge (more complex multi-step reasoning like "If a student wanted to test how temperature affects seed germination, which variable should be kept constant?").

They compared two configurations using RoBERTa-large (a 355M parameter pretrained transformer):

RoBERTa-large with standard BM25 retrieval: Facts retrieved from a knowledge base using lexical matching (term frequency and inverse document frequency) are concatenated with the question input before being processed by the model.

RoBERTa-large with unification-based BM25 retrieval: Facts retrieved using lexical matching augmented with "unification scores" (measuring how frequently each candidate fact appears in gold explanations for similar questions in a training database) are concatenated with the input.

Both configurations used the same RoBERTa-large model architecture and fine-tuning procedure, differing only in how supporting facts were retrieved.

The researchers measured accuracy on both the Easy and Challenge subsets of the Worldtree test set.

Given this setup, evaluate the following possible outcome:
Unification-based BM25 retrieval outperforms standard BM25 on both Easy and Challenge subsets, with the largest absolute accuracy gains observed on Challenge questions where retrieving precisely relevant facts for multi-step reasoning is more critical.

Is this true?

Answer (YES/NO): NO